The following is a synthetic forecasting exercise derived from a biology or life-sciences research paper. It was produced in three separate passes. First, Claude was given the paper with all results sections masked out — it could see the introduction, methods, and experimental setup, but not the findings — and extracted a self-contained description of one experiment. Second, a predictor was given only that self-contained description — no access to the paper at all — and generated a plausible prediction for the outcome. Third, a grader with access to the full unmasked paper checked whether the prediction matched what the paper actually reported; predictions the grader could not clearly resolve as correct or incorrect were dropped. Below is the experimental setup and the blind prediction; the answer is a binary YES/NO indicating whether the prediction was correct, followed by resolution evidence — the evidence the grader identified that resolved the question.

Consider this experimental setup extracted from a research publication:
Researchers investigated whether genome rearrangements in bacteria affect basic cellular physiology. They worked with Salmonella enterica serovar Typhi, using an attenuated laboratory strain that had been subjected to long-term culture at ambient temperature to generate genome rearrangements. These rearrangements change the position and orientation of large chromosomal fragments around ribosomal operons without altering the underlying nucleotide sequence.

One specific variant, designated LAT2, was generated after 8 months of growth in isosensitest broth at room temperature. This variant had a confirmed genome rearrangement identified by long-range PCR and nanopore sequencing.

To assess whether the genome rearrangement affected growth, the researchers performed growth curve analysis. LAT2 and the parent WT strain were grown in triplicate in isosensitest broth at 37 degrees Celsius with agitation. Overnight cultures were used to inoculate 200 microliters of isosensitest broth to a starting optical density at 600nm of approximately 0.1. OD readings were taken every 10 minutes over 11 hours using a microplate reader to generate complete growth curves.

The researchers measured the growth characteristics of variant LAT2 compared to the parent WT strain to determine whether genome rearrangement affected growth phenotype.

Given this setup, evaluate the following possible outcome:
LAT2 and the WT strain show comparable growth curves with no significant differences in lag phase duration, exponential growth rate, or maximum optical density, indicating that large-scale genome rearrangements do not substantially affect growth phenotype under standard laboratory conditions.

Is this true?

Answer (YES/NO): NO